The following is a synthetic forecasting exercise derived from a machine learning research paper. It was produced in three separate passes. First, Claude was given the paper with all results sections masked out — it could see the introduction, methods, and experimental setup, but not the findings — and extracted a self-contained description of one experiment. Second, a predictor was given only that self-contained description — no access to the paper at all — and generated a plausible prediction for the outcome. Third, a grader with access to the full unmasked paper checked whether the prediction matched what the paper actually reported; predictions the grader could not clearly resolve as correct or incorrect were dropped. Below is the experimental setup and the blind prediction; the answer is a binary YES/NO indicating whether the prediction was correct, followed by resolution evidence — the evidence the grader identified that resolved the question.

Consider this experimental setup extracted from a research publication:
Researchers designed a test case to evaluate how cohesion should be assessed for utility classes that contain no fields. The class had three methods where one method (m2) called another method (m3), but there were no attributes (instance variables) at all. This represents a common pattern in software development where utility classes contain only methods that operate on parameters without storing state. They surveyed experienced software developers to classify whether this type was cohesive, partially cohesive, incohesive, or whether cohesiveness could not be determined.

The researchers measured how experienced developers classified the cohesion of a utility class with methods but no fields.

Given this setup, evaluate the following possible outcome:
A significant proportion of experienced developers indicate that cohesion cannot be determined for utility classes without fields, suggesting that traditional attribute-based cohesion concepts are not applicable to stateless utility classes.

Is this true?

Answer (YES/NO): YES